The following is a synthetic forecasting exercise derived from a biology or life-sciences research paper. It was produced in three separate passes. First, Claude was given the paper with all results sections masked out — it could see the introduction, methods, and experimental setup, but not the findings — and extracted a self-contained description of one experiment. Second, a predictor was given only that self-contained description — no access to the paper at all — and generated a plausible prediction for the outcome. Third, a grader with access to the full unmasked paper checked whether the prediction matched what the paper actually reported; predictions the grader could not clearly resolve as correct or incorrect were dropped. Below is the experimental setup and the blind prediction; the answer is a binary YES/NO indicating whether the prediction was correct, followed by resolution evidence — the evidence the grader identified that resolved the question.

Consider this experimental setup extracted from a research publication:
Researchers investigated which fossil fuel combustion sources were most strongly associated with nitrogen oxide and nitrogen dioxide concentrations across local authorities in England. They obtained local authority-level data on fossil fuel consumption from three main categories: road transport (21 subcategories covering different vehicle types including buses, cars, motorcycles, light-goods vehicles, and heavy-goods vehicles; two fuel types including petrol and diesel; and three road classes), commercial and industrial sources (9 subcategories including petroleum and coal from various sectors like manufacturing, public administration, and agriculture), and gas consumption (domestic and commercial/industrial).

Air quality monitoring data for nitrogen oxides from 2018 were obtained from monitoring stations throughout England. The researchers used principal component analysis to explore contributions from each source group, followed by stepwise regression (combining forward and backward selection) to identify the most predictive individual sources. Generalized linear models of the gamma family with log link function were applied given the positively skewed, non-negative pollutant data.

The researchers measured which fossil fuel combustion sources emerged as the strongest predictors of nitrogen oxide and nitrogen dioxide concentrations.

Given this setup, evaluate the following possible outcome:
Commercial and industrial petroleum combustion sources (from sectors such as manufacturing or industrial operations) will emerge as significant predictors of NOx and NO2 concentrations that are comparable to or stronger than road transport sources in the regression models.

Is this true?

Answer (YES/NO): YES